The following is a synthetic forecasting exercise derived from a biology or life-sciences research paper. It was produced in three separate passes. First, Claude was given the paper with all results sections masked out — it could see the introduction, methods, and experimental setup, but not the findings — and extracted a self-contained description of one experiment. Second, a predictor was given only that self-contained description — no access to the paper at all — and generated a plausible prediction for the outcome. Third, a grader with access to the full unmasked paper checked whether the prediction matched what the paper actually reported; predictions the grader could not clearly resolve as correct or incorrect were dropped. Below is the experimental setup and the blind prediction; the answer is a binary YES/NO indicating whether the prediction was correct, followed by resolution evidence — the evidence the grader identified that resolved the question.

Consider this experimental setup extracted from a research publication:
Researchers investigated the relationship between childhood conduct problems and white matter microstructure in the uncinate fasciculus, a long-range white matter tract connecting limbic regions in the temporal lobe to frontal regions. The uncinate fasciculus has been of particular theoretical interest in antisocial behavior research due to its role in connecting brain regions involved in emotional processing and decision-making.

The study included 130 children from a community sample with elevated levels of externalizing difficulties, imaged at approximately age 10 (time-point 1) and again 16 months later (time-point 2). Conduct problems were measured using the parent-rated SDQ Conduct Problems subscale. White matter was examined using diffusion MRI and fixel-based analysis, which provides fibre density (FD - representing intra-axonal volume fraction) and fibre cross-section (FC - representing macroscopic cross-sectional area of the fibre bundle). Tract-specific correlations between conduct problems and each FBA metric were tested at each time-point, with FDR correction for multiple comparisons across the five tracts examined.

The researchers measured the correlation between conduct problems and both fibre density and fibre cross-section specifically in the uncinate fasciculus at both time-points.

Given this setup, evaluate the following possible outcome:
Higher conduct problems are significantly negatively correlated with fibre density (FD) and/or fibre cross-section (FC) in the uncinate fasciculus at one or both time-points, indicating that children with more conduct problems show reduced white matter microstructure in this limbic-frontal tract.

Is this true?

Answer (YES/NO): NO